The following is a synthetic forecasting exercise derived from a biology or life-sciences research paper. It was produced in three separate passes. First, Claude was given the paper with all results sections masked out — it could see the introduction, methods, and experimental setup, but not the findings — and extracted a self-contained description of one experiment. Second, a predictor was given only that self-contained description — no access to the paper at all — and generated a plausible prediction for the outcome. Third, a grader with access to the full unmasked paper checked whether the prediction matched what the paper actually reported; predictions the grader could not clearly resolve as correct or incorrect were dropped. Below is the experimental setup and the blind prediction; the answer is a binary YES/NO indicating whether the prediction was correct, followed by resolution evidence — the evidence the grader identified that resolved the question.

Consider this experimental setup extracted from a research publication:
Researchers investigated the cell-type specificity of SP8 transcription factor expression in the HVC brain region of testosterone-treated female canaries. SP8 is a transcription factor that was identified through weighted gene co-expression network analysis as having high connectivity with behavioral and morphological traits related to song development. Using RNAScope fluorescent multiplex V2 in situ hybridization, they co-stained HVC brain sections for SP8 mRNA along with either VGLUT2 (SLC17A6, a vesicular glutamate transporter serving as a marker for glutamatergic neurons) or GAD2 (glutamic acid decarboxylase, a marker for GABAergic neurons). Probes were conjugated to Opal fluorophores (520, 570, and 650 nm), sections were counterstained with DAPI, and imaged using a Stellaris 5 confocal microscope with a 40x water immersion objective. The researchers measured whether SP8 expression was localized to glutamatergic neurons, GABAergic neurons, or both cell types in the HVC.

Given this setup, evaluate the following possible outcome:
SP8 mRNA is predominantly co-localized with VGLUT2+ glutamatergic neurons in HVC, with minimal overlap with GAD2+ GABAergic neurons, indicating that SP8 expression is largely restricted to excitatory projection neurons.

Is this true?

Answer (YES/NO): NO